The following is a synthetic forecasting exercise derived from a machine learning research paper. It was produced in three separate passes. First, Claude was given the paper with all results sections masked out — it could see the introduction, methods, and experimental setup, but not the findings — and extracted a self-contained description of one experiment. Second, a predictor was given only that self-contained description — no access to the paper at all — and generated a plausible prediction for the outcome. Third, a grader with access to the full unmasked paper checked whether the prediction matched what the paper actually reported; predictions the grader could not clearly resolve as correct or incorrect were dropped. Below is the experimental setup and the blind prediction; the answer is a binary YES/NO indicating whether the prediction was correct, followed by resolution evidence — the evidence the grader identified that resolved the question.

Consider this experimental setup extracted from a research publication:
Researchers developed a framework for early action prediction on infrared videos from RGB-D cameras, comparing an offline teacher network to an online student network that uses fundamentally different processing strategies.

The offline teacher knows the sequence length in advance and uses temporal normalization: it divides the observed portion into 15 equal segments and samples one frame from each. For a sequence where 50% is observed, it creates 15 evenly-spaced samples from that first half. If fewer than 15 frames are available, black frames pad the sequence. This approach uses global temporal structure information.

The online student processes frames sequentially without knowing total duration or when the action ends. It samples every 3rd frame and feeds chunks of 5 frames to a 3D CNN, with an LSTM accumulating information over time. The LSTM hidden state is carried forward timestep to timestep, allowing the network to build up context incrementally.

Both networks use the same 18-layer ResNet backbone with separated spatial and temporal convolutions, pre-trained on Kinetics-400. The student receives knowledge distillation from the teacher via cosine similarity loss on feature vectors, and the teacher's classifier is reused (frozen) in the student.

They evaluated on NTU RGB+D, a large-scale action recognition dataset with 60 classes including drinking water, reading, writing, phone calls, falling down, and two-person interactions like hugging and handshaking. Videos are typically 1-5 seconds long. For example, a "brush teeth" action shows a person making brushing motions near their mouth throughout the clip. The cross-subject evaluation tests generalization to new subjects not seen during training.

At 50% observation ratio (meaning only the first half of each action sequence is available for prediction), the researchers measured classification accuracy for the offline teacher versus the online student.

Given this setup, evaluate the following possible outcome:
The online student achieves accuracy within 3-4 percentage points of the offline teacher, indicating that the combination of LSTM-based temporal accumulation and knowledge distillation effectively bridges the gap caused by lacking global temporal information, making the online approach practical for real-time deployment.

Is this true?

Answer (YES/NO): NO